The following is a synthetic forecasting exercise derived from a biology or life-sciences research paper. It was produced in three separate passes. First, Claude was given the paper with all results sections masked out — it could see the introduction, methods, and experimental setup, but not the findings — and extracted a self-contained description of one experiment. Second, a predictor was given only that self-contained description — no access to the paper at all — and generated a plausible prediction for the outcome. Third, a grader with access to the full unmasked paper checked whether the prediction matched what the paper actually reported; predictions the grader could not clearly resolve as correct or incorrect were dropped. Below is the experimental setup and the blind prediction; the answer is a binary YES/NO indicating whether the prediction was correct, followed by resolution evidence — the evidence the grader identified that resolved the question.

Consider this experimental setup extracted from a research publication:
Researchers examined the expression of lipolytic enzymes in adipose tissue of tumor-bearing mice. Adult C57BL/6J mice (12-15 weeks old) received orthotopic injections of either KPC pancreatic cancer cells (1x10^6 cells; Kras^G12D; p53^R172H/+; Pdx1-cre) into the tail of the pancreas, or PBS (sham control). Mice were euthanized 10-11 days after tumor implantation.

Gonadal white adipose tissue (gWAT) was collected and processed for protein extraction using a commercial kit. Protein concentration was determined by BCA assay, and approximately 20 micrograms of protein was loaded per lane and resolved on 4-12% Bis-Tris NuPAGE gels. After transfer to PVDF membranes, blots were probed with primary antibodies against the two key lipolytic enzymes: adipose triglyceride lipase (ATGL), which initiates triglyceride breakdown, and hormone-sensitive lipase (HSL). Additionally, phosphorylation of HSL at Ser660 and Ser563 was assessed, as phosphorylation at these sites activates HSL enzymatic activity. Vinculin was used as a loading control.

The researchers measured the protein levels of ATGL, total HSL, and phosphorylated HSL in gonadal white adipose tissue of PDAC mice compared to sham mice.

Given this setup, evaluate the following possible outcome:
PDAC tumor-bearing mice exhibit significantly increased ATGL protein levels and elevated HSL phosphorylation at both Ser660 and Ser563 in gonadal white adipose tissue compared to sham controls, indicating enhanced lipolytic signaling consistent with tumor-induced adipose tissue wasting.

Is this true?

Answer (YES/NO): NO